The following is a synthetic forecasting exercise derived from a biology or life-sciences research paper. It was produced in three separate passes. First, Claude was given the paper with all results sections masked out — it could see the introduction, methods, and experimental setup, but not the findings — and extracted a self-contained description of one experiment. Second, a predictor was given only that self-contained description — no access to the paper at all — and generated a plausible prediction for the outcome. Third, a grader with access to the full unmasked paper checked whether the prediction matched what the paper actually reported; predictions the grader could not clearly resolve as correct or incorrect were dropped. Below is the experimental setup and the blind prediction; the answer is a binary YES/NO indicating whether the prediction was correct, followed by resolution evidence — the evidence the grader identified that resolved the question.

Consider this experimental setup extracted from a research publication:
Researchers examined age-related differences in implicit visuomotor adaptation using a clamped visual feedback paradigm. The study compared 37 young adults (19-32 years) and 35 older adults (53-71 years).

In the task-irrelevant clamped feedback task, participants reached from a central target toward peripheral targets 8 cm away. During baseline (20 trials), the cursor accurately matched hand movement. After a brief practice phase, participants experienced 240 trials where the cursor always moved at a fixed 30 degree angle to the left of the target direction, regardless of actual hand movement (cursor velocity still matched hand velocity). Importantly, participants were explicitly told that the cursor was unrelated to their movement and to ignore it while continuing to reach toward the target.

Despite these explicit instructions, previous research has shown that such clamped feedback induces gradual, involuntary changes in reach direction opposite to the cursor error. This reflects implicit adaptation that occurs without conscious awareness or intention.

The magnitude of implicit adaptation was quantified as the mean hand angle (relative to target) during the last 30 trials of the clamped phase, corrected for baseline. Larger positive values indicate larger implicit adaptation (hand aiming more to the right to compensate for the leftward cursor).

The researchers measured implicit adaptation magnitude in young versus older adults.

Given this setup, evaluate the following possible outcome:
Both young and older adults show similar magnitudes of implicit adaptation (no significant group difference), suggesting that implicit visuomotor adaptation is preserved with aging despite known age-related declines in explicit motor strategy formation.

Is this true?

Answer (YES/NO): YES